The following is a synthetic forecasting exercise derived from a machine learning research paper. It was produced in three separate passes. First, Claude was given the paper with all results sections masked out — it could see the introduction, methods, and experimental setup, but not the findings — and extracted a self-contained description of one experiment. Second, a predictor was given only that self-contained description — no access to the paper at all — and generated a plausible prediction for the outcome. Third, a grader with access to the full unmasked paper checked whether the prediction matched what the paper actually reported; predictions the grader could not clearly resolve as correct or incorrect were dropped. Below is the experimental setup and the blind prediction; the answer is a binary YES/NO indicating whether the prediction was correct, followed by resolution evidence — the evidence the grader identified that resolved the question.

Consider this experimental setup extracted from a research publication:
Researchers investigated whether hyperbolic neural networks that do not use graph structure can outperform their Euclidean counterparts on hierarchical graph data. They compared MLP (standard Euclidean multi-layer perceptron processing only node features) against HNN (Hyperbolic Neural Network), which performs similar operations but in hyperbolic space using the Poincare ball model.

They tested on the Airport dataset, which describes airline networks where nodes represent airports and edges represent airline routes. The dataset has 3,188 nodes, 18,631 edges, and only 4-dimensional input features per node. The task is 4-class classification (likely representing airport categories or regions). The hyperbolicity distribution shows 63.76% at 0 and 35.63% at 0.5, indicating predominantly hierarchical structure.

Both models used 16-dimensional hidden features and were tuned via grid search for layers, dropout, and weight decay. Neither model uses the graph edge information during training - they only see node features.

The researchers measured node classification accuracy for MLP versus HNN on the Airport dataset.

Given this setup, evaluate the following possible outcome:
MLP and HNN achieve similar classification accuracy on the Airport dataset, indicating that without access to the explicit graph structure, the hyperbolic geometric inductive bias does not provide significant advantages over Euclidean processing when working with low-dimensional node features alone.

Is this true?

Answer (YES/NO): NO